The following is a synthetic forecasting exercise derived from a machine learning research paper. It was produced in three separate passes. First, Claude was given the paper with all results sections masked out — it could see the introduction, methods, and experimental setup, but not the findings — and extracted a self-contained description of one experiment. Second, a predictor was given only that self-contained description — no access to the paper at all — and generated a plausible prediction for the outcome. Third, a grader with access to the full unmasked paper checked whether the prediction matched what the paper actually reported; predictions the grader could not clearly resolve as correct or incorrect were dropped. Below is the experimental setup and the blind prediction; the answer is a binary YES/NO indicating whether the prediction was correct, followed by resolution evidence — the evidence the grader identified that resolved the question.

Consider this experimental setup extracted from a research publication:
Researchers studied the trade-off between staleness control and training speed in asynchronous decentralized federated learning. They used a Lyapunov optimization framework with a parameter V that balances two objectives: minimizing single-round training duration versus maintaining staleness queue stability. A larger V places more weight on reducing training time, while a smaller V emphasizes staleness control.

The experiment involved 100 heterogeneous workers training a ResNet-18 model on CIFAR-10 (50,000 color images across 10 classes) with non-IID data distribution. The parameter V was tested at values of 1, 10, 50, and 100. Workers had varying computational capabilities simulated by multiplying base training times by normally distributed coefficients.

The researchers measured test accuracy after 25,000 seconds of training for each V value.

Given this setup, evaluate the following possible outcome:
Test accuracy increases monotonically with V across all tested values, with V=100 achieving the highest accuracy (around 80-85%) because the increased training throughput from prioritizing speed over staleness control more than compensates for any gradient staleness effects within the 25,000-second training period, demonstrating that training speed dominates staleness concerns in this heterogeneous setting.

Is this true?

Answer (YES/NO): NO